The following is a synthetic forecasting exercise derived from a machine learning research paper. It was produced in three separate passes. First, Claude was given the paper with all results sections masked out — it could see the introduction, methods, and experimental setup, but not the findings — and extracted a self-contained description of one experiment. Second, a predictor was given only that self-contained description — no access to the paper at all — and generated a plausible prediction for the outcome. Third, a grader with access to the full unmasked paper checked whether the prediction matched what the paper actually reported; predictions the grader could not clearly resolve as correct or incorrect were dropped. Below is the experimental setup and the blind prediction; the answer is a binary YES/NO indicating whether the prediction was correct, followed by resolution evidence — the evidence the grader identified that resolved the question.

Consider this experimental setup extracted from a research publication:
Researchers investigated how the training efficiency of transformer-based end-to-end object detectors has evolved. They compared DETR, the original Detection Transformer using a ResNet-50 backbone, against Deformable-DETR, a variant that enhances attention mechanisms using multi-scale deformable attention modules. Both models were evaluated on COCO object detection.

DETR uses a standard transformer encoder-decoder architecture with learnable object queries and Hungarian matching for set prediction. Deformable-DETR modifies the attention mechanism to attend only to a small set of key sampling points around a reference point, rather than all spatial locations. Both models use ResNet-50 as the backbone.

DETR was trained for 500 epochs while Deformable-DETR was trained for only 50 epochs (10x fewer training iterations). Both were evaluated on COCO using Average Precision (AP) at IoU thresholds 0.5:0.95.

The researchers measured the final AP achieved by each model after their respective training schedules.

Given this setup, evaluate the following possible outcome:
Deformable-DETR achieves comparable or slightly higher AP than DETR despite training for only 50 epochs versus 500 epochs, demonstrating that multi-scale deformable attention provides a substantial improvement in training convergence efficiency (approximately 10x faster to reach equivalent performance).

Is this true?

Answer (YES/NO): YES